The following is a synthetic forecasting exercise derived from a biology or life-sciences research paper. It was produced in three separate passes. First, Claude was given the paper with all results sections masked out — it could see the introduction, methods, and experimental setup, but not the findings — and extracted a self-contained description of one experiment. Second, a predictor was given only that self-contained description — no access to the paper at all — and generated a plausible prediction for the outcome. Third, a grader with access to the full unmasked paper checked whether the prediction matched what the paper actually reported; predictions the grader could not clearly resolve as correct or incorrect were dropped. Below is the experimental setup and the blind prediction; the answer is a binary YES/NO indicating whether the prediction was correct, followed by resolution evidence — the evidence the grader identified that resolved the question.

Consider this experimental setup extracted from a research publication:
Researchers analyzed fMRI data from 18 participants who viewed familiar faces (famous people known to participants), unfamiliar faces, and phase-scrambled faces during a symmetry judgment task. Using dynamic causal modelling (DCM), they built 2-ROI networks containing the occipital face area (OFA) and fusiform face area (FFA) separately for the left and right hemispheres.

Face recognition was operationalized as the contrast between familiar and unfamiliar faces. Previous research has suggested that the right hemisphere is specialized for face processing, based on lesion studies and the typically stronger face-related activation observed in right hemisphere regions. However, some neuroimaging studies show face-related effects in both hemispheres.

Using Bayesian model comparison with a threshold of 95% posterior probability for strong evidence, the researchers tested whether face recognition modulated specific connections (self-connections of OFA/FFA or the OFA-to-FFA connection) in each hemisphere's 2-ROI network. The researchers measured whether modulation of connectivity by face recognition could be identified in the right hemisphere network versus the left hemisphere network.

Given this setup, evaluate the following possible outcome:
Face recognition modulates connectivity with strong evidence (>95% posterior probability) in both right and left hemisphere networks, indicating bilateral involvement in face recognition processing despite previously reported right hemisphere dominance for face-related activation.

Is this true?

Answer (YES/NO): NO